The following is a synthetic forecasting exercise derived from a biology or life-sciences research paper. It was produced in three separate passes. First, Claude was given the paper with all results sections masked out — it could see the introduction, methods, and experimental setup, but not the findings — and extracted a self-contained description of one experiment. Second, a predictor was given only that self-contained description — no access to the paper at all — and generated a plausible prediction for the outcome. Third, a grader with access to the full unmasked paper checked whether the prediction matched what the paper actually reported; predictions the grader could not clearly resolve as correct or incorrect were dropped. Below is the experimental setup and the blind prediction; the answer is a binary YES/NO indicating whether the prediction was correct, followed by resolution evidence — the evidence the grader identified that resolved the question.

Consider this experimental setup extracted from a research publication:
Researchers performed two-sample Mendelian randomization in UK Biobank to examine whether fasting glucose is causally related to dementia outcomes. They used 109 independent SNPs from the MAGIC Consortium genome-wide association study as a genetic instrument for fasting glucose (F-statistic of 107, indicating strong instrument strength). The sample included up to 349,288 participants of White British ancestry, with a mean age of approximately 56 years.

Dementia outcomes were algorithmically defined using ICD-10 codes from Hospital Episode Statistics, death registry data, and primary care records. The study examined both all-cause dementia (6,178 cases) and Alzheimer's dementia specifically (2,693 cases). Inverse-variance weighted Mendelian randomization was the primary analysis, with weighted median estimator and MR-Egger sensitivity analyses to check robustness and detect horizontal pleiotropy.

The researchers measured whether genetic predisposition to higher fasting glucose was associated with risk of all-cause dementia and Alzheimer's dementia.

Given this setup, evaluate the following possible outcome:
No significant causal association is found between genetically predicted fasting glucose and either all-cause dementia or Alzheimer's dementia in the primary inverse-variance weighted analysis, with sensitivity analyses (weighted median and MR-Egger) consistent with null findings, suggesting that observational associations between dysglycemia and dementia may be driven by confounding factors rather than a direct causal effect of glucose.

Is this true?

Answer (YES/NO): YES